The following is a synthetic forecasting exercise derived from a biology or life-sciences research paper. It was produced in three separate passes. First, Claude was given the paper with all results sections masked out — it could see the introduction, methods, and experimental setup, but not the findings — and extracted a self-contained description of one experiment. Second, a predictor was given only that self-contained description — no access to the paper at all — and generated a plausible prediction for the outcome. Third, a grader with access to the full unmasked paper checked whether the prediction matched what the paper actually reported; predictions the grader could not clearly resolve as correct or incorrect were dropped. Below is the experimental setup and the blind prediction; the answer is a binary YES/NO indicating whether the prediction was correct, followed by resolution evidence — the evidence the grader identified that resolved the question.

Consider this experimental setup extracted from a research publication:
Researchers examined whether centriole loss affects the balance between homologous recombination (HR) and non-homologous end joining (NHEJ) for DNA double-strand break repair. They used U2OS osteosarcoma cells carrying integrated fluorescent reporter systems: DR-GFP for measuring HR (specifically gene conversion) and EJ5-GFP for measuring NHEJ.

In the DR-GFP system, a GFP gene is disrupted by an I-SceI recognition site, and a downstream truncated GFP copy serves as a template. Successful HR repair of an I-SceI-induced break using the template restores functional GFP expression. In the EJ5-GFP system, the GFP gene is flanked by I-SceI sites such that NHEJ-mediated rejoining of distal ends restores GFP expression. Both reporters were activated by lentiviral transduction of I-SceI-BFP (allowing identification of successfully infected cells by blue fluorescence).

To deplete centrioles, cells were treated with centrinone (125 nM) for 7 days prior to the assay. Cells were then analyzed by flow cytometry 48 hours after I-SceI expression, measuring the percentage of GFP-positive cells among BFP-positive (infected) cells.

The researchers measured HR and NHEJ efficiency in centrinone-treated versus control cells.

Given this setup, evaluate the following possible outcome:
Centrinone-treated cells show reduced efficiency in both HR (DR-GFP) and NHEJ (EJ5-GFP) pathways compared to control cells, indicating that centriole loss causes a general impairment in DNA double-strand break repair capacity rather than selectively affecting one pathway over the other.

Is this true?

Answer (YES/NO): NO